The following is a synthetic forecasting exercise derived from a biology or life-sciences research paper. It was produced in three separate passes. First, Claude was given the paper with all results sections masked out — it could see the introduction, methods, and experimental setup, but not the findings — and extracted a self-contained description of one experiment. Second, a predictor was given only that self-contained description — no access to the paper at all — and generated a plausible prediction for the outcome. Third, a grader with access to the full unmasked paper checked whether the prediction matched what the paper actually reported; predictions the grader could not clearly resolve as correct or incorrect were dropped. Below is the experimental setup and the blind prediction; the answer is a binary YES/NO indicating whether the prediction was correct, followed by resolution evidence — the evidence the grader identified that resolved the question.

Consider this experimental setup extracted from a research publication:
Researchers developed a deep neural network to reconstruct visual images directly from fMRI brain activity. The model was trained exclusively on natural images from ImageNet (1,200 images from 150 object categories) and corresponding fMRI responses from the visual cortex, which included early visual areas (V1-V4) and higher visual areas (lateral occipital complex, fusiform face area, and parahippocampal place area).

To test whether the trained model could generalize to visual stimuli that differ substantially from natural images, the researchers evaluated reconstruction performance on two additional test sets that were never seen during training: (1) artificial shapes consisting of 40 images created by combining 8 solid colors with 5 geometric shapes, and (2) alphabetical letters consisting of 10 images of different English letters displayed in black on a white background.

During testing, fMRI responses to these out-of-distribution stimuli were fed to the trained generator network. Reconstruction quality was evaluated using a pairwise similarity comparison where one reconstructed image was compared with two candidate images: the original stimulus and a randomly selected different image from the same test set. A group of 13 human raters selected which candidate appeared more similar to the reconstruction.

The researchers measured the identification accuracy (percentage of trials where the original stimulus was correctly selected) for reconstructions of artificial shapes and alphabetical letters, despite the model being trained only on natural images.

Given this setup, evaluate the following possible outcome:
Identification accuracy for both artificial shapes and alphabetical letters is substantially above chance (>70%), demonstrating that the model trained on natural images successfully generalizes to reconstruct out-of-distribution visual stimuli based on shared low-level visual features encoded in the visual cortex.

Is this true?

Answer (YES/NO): YES